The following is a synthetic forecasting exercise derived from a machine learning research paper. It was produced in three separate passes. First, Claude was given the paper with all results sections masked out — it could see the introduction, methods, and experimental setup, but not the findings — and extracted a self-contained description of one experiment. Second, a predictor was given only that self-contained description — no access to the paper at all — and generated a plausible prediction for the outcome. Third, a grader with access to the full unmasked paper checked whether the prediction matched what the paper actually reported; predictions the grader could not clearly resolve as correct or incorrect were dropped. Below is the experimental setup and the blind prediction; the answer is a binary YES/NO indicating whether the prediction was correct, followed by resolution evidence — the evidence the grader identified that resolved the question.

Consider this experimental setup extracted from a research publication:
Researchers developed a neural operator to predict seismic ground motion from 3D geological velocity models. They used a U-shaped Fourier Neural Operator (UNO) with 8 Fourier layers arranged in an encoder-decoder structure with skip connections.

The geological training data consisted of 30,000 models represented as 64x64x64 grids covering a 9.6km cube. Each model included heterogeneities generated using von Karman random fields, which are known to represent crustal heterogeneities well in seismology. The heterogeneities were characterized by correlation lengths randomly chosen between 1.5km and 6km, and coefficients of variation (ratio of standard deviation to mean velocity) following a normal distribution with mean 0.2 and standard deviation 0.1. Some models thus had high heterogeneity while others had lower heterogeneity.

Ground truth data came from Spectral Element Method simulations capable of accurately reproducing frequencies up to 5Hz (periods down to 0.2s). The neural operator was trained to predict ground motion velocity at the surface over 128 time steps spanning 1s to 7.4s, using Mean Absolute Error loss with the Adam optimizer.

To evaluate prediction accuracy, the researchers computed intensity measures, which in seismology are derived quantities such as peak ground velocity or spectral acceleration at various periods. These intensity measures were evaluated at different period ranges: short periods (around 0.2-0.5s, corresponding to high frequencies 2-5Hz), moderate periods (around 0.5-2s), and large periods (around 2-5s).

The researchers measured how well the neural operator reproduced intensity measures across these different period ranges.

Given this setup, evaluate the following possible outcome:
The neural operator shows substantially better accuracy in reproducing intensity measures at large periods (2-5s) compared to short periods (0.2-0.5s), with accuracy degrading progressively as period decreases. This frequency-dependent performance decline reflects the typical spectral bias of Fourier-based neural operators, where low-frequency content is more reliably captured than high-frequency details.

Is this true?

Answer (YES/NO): YES